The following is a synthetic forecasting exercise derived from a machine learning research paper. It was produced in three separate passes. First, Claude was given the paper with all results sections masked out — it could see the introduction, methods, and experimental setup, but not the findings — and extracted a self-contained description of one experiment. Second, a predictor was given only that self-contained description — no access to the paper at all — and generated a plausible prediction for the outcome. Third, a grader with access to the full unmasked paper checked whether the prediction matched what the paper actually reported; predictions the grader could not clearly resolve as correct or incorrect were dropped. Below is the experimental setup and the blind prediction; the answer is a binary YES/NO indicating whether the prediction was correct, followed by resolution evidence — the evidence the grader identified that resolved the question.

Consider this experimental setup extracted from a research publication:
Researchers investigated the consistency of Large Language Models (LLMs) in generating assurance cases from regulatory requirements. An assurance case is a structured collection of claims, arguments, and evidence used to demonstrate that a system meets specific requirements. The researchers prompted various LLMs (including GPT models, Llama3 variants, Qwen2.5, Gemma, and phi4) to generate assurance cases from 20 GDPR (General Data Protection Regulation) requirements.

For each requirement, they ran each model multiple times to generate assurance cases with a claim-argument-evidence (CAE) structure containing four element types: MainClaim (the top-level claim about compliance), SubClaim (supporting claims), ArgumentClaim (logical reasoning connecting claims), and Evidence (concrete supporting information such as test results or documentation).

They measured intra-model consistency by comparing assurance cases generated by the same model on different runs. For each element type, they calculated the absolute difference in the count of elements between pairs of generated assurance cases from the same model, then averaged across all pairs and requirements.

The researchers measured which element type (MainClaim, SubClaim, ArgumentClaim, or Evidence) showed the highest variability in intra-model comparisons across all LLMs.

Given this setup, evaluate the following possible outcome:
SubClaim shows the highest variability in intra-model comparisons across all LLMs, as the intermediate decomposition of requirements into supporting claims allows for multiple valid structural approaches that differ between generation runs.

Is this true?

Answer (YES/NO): NO